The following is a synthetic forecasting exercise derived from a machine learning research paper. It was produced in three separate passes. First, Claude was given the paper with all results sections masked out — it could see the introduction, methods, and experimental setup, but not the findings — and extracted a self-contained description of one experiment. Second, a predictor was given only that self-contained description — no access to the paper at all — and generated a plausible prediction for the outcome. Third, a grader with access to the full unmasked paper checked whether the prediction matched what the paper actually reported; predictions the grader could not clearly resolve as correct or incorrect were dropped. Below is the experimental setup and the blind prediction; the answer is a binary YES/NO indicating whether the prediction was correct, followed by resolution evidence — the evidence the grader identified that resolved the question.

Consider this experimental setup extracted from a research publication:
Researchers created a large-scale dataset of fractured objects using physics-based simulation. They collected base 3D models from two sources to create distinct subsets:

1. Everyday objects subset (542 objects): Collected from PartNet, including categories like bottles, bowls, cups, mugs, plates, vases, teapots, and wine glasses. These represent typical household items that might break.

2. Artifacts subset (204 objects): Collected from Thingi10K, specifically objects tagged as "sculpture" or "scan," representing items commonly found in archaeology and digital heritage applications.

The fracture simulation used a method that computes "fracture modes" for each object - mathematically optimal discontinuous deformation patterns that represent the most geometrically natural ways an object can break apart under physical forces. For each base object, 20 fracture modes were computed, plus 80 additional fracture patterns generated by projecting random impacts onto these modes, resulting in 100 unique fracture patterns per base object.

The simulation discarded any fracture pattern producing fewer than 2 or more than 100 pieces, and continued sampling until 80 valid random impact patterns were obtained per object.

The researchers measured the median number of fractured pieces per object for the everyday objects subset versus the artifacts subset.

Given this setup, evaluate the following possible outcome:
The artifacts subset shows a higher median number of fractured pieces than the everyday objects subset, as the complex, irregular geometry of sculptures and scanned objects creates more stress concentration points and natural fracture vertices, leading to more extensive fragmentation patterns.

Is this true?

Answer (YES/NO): YES